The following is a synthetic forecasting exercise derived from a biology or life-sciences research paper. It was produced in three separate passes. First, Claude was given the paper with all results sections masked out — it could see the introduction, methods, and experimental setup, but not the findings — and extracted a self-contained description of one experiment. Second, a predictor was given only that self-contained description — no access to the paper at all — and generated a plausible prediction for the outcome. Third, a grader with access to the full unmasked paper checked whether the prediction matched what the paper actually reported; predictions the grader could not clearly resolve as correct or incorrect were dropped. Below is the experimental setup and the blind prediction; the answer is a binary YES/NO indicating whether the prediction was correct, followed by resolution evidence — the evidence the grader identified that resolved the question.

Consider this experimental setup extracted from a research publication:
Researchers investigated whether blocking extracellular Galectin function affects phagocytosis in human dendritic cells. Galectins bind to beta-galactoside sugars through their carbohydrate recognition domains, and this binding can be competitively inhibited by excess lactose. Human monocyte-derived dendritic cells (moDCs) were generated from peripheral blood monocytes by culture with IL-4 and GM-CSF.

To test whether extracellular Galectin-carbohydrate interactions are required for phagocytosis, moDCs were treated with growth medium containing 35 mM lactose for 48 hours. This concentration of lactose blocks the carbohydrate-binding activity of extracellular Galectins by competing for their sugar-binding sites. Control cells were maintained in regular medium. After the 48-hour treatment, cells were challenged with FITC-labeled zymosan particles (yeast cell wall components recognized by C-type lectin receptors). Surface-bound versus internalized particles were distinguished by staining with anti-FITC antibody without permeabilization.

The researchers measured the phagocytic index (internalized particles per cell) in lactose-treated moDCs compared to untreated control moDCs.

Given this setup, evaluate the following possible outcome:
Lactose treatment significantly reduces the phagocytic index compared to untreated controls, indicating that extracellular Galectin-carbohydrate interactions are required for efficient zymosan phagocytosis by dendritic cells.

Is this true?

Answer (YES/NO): NO